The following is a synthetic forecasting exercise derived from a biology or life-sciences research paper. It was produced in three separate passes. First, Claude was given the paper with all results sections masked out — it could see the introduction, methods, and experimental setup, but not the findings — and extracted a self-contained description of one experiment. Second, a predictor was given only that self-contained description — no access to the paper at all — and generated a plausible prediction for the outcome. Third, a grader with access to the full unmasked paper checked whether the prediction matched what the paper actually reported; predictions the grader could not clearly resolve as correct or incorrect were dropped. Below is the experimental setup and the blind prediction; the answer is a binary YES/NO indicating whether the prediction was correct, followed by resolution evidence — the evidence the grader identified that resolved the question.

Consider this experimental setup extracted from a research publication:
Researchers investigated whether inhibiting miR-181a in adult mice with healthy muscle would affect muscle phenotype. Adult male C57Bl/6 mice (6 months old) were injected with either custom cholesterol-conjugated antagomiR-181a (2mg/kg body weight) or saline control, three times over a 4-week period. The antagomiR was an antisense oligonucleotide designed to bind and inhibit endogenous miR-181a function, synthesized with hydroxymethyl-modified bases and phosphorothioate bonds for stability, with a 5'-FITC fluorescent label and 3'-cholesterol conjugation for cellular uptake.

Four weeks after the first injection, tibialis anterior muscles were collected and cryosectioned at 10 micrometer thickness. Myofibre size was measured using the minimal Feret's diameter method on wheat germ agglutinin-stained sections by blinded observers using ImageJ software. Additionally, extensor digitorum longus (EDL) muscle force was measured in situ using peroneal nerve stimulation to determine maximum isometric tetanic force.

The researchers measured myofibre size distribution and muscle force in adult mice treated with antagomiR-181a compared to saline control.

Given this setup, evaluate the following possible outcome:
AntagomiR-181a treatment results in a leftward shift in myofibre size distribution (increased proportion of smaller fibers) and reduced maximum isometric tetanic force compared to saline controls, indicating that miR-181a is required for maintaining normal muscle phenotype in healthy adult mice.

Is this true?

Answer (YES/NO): YES